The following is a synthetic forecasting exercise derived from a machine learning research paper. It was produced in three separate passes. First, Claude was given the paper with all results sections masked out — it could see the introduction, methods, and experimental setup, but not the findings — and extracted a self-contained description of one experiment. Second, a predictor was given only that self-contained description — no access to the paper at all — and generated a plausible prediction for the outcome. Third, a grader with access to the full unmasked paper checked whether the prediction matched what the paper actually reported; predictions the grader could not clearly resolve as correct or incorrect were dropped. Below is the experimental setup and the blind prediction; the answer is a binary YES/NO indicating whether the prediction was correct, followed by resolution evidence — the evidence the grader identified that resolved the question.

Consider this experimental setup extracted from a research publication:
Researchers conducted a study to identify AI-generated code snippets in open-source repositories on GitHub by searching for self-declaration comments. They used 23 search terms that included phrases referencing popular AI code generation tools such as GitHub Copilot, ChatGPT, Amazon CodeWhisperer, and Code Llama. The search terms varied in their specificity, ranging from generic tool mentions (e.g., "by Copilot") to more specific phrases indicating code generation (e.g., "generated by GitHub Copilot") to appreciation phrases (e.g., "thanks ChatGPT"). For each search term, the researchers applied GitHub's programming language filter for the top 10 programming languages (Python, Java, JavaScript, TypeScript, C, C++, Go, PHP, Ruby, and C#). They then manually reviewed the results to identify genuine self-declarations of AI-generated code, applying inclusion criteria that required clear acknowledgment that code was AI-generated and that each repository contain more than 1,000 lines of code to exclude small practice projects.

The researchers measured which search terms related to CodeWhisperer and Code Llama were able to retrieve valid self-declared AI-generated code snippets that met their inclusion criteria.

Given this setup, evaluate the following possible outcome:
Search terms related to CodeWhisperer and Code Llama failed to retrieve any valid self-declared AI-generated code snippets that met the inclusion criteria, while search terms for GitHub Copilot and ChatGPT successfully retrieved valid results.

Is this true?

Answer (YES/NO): NO